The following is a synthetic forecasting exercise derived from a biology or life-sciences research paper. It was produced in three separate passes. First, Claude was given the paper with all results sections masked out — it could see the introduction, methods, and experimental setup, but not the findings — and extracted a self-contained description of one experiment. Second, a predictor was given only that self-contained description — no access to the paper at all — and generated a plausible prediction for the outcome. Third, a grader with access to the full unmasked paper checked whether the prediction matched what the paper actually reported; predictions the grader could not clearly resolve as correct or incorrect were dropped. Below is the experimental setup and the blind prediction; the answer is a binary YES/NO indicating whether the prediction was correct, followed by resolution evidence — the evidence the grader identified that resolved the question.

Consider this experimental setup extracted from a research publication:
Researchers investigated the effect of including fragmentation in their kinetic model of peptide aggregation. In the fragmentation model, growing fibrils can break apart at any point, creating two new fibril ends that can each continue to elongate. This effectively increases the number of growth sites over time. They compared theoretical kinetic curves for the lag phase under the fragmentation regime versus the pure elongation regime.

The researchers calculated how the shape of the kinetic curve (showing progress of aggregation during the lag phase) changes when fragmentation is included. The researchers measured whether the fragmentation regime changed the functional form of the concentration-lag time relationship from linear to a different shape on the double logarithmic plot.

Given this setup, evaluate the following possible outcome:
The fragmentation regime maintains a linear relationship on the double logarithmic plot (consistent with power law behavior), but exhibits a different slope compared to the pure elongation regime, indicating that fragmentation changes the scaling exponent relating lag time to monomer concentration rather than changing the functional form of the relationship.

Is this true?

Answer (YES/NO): NO